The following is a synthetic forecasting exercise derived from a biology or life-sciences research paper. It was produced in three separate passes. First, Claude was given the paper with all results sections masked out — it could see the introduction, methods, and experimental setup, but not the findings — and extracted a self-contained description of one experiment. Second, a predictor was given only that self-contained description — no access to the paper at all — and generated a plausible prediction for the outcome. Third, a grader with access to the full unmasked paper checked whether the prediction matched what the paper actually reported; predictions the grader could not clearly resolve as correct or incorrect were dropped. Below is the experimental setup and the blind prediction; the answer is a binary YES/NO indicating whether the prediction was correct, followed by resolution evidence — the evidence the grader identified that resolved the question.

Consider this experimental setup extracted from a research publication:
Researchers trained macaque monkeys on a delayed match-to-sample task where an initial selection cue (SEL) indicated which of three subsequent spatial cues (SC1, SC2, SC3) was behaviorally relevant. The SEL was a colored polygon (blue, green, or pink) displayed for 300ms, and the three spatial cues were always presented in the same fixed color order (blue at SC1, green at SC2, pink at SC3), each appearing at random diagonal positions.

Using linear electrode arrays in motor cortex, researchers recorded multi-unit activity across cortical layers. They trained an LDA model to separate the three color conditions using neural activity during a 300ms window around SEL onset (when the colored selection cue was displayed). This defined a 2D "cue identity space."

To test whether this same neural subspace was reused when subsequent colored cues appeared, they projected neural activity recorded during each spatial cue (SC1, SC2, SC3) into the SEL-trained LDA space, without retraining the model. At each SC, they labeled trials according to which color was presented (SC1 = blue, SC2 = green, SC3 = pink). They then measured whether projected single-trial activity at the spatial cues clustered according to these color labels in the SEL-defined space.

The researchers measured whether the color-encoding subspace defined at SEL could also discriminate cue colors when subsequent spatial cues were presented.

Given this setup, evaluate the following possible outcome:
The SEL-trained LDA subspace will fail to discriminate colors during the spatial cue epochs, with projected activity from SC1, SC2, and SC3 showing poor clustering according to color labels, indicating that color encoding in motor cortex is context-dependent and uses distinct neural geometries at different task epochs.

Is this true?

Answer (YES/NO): YES